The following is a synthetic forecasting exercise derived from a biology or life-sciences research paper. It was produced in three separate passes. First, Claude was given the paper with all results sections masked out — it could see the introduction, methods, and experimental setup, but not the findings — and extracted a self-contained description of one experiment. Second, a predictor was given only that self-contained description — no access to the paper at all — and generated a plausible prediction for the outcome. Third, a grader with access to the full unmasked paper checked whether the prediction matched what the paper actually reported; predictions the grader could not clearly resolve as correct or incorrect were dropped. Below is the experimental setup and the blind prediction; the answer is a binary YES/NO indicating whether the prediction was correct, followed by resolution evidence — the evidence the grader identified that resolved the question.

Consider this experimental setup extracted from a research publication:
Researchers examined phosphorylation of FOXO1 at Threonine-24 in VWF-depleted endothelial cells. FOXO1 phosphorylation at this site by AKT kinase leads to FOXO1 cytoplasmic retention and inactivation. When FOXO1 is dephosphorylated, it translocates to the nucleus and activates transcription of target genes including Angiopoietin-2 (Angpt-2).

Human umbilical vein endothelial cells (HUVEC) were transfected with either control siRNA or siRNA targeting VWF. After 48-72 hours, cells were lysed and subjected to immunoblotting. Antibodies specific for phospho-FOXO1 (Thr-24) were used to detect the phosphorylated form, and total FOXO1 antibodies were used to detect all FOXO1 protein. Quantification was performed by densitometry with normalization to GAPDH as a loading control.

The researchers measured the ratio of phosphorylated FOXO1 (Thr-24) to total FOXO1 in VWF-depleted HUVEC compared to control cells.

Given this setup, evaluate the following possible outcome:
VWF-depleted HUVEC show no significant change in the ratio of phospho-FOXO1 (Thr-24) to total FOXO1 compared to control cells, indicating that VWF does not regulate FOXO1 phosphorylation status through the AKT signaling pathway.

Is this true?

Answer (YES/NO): NO